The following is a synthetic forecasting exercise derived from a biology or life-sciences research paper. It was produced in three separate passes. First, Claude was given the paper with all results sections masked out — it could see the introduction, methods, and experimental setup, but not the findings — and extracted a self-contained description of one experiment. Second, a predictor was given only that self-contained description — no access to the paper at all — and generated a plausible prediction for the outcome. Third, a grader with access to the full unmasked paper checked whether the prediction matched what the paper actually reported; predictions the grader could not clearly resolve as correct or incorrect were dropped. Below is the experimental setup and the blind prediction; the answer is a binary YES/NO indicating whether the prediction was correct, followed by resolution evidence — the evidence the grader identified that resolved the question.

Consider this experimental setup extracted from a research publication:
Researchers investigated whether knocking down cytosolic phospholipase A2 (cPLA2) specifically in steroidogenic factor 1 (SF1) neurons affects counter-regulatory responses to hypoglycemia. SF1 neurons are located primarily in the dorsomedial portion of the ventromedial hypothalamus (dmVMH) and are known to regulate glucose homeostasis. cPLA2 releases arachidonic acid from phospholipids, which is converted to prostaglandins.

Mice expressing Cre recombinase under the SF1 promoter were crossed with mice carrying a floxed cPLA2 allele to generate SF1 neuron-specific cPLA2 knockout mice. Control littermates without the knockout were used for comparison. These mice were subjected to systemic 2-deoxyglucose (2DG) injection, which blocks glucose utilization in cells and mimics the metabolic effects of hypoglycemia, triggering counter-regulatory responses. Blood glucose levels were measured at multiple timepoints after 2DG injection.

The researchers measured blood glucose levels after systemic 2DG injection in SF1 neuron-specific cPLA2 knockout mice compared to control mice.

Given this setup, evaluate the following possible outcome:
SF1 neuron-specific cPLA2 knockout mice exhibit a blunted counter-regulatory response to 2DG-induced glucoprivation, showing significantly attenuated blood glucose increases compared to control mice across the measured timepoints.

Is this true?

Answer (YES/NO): NO